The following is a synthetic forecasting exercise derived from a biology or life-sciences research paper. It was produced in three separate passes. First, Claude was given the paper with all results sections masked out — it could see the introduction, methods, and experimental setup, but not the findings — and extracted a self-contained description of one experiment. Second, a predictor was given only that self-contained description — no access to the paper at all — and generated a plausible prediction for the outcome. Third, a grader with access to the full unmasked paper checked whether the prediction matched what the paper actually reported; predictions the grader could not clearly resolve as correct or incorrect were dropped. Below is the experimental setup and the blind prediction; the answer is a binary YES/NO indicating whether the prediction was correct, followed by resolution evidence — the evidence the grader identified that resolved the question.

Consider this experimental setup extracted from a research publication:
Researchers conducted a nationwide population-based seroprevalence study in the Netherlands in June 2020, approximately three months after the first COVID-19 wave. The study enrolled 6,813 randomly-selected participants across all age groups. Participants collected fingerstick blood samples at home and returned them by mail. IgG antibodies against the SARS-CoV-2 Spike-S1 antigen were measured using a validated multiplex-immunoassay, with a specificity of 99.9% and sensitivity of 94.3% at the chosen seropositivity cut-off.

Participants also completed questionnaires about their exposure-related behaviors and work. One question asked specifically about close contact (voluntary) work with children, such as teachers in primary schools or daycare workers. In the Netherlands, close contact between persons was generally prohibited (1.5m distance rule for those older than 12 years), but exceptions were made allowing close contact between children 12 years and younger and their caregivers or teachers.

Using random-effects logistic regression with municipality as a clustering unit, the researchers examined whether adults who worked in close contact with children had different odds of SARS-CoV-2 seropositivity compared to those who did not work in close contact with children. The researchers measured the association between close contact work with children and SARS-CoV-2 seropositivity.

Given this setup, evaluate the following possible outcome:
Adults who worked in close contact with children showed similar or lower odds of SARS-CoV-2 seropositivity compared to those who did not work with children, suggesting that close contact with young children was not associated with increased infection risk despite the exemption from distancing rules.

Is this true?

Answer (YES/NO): YES